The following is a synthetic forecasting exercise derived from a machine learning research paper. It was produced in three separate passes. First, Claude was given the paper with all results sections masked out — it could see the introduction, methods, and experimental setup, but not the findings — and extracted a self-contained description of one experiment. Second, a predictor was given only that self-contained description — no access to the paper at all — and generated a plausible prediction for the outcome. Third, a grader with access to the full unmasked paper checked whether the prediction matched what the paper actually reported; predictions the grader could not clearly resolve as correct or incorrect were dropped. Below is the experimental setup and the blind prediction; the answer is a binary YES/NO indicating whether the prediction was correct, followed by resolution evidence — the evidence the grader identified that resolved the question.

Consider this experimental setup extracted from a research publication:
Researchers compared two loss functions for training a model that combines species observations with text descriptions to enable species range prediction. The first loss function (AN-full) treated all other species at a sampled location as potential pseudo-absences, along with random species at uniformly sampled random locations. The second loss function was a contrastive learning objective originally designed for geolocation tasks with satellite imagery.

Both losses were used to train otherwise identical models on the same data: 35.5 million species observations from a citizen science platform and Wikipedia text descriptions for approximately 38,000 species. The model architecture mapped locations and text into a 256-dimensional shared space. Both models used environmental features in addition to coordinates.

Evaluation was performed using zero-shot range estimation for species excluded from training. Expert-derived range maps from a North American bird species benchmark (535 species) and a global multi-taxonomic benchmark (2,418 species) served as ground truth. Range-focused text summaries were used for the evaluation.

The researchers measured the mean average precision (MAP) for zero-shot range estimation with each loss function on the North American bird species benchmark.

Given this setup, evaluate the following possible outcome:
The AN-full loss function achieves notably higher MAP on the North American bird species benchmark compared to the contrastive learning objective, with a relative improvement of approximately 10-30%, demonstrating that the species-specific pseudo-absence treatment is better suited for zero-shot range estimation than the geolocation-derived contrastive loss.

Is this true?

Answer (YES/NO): NO